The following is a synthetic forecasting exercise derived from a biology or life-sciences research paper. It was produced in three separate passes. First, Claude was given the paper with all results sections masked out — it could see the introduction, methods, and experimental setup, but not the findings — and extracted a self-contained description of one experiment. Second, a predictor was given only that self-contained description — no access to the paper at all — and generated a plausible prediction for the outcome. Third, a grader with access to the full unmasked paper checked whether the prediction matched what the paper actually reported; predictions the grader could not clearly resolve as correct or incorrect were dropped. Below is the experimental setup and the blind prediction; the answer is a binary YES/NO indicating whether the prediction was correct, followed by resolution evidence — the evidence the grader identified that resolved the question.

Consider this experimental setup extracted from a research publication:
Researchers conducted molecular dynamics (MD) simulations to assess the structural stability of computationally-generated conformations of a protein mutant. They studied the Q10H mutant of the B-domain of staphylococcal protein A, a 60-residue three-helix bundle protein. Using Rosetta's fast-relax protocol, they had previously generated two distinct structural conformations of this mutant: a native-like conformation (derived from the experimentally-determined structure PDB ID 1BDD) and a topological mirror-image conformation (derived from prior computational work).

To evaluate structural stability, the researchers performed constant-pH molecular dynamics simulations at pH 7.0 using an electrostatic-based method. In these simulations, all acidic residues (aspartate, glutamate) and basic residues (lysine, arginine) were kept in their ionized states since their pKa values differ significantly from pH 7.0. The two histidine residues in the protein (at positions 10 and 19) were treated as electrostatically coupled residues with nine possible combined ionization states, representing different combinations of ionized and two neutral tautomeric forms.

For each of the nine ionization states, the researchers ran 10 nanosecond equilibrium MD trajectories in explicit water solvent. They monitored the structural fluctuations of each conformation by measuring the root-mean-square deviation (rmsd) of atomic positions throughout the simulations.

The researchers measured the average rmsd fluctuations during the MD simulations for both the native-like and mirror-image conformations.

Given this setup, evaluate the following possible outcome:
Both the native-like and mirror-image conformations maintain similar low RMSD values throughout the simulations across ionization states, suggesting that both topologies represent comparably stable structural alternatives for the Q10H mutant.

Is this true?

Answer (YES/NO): YES